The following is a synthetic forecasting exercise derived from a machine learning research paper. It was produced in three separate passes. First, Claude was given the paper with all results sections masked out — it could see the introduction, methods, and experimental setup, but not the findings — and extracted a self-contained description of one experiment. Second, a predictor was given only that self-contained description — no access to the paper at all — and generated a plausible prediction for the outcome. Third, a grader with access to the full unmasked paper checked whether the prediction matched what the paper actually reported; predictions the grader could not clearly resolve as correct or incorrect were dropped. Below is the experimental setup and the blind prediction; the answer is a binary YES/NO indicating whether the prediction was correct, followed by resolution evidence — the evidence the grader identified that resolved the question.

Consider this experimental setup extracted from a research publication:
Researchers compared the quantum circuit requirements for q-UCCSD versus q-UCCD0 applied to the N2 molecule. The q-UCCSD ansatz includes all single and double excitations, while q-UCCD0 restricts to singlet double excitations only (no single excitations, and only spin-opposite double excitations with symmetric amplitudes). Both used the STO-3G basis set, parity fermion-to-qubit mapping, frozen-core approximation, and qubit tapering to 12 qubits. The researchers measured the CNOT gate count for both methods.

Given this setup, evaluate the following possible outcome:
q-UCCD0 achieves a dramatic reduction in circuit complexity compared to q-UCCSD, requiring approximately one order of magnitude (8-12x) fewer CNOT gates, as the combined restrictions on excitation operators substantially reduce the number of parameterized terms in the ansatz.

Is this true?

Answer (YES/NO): NO